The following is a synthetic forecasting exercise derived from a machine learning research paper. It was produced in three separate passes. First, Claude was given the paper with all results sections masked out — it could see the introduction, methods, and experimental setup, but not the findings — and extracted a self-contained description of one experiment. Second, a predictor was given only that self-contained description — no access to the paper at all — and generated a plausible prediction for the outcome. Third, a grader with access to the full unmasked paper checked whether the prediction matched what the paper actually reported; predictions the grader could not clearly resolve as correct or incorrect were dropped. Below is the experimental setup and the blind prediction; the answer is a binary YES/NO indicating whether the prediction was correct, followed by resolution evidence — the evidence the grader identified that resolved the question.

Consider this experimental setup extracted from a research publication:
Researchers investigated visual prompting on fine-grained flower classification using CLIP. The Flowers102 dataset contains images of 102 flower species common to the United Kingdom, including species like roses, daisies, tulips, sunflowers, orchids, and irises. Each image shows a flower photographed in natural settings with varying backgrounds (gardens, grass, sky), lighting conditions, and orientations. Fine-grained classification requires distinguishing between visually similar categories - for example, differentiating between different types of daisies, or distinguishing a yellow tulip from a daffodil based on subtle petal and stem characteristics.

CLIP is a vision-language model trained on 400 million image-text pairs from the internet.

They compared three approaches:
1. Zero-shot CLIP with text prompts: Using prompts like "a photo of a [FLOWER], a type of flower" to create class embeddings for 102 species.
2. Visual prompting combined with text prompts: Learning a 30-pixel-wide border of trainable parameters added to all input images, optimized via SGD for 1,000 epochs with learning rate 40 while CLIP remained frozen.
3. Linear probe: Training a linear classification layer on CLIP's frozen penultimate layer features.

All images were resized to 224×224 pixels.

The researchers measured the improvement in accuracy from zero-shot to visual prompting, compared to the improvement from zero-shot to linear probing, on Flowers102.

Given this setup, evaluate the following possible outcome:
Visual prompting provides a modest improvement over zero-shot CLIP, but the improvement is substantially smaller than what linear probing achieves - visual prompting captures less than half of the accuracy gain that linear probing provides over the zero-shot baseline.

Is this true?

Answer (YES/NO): YES